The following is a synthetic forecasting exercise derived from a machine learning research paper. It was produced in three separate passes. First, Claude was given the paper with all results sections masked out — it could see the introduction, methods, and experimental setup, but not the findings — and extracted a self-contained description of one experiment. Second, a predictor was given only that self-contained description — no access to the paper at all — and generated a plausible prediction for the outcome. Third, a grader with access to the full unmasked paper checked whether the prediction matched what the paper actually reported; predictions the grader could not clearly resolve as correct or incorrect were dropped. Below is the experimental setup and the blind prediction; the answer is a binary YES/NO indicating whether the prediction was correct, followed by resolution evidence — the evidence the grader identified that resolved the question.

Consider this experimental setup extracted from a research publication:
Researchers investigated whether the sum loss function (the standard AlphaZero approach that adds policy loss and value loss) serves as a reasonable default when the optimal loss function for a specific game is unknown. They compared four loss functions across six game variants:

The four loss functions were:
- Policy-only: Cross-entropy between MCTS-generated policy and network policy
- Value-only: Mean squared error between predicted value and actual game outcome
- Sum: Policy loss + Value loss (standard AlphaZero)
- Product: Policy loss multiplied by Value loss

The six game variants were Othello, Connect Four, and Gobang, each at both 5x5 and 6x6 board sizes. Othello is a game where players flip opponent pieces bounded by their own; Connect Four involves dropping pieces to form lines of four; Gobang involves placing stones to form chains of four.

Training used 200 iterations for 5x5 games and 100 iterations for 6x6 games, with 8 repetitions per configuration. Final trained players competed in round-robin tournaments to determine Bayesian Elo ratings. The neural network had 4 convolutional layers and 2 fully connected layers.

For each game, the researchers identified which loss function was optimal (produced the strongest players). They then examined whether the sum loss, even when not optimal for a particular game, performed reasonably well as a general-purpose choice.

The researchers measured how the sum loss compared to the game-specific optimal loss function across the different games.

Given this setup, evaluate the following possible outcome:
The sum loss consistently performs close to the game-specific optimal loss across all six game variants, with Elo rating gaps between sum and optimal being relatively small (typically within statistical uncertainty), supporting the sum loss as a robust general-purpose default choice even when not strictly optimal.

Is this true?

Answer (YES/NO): NO